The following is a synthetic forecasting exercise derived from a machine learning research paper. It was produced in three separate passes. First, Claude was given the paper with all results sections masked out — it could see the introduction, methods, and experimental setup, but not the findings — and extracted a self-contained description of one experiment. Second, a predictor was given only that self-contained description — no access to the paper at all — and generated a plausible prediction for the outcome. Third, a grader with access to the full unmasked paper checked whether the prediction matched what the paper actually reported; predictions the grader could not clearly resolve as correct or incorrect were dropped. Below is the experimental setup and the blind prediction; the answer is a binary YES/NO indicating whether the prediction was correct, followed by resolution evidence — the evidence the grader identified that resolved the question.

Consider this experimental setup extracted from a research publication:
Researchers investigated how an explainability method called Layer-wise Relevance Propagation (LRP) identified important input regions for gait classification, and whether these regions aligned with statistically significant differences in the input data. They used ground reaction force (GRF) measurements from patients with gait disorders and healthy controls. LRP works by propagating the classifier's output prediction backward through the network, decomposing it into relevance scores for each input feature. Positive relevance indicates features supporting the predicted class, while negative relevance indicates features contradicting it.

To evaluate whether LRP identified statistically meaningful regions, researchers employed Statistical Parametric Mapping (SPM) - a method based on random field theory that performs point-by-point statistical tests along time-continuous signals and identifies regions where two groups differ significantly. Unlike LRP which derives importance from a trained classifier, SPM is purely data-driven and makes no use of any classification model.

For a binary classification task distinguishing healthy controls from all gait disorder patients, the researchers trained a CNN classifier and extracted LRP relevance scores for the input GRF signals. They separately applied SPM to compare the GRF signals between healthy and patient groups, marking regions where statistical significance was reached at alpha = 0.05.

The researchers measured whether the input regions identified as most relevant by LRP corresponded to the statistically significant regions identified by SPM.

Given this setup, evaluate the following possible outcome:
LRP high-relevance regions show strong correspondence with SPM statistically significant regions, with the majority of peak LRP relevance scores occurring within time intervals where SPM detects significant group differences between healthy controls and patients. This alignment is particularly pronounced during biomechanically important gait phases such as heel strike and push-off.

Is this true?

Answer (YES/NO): YES